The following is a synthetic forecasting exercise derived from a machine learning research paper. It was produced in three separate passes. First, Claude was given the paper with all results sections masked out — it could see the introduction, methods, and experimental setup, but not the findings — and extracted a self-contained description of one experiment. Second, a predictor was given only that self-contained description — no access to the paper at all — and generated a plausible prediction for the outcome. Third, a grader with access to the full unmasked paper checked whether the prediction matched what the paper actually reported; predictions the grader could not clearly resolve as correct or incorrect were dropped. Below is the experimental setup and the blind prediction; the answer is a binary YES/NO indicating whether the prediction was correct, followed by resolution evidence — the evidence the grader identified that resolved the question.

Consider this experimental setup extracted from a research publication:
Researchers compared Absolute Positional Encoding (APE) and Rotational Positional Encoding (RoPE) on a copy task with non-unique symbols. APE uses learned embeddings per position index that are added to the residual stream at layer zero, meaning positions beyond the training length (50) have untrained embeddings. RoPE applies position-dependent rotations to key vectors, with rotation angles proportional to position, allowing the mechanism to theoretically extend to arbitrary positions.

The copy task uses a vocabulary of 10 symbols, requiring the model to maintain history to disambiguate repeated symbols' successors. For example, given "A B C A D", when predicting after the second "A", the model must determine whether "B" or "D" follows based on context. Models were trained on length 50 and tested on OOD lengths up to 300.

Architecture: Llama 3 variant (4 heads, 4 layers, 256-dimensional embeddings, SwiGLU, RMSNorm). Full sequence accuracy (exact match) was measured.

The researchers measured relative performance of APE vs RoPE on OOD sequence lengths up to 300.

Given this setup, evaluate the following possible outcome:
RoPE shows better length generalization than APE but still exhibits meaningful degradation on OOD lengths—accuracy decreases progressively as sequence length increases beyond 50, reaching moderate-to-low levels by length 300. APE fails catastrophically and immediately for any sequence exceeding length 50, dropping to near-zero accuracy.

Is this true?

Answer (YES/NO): NO